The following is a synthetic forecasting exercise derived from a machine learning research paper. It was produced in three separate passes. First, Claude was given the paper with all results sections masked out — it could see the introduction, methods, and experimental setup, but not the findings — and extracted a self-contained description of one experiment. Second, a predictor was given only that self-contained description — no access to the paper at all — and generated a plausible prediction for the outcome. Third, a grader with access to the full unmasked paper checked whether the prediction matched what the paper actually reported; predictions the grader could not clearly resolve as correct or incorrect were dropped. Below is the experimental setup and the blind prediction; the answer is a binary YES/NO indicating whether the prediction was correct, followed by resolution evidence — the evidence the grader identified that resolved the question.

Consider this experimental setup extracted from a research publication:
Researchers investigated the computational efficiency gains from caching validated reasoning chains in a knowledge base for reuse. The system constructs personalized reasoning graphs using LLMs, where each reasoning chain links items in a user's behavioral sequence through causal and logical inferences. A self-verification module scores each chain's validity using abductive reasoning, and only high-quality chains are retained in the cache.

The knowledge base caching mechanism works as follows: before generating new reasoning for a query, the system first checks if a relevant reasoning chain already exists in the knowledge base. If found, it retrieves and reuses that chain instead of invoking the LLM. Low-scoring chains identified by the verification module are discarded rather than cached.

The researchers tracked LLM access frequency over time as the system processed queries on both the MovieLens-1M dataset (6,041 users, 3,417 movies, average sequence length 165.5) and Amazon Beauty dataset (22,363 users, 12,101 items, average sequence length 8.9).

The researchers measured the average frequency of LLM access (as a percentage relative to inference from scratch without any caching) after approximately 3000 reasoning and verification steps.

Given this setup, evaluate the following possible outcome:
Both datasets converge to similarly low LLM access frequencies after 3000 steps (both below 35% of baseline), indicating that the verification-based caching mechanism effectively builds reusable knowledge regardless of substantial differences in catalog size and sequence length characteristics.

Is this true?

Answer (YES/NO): NO